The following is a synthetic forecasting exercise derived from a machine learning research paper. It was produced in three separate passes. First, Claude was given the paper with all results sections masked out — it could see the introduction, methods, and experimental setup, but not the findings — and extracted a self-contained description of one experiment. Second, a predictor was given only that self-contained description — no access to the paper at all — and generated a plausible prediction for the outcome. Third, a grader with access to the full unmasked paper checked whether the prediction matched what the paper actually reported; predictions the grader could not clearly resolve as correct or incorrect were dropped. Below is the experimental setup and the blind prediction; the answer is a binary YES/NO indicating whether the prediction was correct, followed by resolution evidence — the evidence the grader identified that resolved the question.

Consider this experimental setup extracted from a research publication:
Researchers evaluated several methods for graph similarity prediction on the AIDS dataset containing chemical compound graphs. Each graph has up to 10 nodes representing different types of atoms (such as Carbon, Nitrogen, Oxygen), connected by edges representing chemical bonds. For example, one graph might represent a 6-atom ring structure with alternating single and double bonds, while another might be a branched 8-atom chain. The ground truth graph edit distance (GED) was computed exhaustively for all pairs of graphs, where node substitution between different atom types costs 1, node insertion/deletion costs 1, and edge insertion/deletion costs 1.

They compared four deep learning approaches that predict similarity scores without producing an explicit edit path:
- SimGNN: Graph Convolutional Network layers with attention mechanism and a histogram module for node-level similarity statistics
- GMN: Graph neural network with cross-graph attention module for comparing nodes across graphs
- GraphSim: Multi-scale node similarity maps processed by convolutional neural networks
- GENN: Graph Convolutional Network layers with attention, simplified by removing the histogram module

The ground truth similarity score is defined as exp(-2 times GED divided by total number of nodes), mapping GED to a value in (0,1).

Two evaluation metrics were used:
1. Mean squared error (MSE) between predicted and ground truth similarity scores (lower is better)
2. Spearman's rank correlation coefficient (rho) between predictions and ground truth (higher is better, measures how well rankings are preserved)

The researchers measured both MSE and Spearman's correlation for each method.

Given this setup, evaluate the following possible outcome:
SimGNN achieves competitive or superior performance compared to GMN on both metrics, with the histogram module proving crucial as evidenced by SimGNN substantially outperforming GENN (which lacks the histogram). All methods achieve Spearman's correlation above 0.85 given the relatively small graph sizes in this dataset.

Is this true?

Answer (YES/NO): NO